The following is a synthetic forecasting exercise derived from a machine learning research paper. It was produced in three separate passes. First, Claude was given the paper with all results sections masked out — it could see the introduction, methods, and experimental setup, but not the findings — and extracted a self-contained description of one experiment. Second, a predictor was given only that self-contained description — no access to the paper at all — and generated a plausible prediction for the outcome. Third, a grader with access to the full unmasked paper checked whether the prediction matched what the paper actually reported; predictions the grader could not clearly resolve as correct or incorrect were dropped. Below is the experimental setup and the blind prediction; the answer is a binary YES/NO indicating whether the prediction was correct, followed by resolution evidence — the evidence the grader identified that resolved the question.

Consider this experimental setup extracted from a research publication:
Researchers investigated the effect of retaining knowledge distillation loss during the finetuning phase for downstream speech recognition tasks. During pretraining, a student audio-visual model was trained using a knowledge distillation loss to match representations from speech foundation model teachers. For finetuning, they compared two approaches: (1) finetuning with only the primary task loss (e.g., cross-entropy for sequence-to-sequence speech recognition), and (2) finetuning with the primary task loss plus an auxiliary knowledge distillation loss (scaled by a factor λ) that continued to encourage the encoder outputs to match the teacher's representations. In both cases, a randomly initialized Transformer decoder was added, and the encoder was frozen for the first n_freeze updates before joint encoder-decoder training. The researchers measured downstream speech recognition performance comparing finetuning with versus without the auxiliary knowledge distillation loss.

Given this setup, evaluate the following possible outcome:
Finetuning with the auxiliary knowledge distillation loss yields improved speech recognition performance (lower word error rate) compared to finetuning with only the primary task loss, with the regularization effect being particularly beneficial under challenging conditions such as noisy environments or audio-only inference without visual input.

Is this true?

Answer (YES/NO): NO